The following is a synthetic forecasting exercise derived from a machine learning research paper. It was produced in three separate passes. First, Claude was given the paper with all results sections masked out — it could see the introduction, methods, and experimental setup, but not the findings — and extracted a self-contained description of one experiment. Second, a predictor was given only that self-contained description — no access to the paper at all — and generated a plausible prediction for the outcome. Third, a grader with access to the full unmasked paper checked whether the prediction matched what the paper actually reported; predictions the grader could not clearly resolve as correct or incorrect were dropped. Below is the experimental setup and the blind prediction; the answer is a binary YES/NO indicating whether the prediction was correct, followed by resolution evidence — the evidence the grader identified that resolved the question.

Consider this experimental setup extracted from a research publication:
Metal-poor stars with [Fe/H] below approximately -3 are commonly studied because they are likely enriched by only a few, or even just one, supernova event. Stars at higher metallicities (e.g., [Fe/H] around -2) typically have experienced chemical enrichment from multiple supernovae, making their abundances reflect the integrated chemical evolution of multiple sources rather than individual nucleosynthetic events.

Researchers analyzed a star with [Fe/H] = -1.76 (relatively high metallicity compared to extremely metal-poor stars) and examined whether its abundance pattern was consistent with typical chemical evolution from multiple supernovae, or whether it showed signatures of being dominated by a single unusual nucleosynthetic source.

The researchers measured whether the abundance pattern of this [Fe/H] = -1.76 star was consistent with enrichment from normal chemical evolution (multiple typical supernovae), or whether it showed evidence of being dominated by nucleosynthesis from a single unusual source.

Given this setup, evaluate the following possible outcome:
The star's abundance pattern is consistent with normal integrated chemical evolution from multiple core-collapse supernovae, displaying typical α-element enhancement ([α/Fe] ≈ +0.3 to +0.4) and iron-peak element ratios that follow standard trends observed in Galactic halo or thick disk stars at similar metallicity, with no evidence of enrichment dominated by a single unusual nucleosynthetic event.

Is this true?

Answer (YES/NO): NO